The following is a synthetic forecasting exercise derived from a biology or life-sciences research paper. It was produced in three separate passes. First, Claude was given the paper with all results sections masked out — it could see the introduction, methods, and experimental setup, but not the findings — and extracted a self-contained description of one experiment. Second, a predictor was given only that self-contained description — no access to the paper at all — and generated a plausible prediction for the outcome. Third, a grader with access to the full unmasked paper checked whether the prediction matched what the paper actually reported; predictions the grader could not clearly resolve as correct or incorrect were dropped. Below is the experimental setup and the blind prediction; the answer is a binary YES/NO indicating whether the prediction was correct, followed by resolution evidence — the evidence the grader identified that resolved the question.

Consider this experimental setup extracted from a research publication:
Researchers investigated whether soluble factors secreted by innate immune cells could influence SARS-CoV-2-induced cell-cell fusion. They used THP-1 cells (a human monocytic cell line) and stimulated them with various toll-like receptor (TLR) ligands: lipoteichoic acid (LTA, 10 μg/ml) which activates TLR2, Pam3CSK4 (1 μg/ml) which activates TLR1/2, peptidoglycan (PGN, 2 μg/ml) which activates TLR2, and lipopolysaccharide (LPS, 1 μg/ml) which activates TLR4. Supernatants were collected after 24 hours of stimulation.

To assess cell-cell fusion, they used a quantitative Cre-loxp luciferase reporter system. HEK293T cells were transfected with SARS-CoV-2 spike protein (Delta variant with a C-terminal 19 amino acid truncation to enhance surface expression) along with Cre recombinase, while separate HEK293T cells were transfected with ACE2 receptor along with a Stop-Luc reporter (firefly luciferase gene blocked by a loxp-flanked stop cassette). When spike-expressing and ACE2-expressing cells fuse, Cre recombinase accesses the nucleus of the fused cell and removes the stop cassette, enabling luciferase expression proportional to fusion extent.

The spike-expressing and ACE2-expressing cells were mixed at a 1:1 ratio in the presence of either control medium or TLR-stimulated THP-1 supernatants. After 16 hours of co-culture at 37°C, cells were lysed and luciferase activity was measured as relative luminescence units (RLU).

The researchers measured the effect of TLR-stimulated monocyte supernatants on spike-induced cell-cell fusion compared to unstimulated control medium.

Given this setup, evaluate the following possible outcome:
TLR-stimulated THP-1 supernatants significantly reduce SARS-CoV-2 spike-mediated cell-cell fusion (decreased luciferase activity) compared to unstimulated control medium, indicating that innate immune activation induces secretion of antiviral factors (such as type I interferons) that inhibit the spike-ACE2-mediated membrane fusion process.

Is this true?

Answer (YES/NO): NO